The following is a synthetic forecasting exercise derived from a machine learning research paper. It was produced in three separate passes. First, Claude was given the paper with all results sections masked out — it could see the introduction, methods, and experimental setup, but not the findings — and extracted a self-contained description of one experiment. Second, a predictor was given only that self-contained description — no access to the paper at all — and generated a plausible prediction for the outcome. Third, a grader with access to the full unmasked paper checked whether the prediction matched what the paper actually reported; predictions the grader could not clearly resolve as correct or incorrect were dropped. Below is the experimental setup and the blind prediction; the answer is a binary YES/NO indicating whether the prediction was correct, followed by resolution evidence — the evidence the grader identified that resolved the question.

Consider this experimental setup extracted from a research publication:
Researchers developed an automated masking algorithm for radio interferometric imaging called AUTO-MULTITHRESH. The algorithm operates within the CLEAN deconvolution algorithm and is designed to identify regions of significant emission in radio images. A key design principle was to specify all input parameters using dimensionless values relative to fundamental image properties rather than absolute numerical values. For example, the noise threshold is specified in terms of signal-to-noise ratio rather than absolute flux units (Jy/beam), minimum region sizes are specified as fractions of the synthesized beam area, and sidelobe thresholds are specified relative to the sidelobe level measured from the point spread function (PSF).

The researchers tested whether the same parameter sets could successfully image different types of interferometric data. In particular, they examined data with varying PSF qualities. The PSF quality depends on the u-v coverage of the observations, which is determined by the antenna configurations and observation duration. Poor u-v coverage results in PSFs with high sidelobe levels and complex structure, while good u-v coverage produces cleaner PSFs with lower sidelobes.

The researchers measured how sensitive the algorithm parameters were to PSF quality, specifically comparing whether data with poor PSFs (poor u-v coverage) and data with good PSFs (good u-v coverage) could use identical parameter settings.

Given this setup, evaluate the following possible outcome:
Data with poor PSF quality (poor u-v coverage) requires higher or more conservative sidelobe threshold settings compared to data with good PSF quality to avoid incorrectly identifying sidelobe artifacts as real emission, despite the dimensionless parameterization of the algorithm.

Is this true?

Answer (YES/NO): NO